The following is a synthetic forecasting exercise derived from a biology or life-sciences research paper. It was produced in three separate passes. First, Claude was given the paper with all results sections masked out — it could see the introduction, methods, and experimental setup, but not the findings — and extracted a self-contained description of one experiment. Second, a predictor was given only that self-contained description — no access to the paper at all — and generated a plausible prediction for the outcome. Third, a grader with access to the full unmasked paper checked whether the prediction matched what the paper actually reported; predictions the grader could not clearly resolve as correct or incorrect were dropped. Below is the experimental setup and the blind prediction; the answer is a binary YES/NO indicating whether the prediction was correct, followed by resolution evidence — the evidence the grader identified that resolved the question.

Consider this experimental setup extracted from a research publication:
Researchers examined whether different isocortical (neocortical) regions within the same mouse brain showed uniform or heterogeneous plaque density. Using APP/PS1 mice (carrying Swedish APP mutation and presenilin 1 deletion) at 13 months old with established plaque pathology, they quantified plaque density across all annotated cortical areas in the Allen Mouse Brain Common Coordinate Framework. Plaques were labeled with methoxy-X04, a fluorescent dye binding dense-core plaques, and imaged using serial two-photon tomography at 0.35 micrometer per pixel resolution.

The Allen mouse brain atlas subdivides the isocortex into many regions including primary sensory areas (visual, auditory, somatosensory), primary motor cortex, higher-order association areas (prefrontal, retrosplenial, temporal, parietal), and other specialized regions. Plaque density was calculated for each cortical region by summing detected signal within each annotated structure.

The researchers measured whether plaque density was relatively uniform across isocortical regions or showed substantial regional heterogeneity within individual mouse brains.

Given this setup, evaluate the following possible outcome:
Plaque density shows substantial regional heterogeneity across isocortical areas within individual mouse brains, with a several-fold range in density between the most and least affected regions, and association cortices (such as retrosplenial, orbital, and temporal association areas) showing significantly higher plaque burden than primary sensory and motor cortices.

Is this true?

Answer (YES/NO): NO